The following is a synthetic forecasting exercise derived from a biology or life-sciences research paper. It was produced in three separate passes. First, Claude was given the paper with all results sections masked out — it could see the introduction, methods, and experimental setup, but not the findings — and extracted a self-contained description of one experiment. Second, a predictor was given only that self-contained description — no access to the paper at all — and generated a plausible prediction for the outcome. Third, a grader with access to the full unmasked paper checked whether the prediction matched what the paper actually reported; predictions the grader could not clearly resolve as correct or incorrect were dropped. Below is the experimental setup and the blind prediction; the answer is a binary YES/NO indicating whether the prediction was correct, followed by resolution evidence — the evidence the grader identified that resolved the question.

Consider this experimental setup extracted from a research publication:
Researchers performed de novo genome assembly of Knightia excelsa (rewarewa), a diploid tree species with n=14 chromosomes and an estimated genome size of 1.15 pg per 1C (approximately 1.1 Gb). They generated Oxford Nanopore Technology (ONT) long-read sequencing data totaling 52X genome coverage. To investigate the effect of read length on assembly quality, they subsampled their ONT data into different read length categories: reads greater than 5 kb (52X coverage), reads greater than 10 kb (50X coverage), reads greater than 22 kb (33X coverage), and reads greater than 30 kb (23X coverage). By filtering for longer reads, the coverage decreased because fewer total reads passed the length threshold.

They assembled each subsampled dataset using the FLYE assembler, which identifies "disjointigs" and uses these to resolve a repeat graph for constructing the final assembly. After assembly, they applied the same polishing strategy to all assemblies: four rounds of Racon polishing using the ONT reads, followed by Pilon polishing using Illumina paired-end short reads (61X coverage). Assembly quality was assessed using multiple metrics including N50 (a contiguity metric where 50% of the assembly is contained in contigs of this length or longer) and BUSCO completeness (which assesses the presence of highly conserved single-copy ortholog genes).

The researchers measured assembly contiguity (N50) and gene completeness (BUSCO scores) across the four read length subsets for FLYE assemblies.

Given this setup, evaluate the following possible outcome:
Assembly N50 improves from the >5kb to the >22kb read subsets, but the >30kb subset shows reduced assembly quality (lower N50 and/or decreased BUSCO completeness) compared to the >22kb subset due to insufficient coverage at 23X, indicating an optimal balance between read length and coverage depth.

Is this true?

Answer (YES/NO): NO